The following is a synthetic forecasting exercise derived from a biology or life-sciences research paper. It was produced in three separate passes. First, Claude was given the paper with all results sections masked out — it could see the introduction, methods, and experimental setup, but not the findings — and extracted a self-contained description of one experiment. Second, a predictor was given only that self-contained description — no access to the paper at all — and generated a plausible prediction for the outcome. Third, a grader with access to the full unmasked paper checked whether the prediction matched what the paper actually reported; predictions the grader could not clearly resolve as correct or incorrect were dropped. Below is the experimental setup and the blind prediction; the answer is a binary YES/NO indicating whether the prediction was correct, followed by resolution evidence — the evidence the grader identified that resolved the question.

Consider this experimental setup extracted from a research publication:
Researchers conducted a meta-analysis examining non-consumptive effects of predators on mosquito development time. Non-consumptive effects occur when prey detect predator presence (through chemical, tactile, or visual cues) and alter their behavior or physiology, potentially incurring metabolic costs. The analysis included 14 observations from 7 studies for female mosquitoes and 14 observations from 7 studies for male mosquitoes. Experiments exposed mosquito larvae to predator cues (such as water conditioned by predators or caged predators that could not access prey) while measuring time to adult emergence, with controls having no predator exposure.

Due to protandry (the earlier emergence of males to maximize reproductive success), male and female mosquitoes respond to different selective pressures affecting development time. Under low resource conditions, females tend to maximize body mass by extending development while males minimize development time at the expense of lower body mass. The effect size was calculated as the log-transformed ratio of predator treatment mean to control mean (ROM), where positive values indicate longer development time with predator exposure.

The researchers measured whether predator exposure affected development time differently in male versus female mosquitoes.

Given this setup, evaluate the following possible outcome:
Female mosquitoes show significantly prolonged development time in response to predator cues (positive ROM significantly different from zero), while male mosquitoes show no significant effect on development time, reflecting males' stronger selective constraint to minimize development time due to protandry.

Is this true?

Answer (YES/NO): NO